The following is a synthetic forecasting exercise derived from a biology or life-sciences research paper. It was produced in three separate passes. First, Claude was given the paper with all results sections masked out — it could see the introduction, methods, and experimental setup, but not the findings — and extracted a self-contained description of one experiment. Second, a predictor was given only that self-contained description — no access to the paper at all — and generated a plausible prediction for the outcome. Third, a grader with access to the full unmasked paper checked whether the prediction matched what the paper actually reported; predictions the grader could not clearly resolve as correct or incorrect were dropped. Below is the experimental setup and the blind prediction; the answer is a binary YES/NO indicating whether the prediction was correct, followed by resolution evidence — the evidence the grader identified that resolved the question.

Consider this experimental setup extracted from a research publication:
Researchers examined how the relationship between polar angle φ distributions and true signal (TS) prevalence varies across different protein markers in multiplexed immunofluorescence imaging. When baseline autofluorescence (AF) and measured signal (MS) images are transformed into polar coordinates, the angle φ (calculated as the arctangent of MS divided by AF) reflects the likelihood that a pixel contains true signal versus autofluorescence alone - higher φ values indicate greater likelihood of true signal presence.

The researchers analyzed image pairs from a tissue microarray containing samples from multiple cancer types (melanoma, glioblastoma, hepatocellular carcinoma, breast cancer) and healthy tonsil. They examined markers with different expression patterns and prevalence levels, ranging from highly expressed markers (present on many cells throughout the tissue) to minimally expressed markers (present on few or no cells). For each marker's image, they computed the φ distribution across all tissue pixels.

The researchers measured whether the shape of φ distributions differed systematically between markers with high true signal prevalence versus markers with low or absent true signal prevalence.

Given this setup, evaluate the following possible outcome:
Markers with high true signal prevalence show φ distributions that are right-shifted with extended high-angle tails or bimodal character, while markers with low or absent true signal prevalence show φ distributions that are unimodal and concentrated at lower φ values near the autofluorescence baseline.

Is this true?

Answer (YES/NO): YES